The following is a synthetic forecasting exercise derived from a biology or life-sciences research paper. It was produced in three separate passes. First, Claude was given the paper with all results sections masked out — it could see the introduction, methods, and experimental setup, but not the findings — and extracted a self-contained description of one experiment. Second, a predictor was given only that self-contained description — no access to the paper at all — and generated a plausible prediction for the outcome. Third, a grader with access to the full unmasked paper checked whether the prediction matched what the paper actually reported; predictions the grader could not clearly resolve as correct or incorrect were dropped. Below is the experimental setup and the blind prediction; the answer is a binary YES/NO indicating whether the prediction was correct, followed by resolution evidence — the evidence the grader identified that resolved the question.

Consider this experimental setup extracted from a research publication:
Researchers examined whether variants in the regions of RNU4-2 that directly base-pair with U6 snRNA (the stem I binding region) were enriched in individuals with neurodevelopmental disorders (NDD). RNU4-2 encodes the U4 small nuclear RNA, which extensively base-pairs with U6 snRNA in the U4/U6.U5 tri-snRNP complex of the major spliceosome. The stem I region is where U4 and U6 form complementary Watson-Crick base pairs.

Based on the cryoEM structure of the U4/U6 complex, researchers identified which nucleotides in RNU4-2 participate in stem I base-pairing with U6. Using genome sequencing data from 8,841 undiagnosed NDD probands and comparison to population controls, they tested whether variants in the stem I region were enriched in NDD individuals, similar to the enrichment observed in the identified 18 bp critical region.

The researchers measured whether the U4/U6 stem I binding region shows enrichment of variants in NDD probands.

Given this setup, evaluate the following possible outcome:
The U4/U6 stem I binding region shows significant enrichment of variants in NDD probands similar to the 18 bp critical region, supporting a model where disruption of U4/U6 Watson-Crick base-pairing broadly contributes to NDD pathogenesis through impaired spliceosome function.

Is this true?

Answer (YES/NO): NO